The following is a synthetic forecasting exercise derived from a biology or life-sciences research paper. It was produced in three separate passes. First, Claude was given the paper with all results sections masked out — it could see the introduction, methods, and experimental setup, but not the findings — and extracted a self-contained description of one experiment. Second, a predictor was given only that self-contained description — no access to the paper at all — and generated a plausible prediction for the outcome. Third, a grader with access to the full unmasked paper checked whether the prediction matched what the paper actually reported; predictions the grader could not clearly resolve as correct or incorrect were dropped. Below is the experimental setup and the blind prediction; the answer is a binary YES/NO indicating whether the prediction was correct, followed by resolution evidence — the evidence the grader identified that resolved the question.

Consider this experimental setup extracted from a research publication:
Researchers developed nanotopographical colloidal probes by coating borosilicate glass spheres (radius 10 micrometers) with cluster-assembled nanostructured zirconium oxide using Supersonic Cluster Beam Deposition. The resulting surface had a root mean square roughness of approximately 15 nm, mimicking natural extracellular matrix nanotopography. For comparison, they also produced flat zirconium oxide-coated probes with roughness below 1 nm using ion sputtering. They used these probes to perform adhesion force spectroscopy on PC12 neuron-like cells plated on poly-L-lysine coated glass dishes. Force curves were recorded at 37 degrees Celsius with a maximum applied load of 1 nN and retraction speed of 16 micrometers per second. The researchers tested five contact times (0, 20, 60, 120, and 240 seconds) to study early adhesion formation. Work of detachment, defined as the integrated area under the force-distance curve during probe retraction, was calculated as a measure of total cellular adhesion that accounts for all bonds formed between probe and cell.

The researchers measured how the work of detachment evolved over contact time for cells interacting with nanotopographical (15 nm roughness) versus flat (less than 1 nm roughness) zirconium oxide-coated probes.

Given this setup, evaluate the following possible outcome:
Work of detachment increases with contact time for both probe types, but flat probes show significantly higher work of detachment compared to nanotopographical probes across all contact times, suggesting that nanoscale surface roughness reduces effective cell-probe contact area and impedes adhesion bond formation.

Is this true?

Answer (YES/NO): NO